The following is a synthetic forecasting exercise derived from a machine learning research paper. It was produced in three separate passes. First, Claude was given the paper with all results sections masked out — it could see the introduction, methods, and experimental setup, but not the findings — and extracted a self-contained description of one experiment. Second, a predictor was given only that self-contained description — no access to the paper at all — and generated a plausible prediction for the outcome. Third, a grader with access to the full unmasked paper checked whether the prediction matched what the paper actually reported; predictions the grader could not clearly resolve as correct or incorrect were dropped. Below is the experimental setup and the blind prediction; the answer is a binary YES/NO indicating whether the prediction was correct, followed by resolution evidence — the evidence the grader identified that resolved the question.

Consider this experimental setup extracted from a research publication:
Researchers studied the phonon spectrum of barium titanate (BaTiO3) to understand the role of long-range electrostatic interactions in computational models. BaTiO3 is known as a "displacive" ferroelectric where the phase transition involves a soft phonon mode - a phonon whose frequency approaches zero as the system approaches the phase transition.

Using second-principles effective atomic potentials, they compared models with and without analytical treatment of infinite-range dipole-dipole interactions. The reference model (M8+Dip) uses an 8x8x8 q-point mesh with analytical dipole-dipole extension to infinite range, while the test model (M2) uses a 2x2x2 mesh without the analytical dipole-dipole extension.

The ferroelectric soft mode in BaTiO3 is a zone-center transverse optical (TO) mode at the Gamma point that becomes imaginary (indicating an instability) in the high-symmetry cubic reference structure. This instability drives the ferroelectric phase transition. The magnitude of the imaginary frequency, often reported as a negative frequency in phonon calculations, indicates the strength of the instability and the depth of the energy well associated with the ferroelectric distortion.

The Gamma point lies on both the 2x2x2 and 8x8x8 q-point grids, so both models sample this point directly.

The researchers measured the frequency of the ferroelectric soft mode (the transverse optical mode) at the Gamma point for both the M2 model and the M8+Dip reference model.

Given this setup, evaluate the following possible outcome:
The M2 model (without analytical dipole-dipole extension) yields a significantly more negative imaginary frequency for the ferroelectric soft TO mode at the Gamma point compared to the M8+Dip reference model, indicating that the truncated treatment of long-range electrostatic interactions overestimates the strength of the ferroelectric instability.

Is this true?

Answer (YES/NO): NO